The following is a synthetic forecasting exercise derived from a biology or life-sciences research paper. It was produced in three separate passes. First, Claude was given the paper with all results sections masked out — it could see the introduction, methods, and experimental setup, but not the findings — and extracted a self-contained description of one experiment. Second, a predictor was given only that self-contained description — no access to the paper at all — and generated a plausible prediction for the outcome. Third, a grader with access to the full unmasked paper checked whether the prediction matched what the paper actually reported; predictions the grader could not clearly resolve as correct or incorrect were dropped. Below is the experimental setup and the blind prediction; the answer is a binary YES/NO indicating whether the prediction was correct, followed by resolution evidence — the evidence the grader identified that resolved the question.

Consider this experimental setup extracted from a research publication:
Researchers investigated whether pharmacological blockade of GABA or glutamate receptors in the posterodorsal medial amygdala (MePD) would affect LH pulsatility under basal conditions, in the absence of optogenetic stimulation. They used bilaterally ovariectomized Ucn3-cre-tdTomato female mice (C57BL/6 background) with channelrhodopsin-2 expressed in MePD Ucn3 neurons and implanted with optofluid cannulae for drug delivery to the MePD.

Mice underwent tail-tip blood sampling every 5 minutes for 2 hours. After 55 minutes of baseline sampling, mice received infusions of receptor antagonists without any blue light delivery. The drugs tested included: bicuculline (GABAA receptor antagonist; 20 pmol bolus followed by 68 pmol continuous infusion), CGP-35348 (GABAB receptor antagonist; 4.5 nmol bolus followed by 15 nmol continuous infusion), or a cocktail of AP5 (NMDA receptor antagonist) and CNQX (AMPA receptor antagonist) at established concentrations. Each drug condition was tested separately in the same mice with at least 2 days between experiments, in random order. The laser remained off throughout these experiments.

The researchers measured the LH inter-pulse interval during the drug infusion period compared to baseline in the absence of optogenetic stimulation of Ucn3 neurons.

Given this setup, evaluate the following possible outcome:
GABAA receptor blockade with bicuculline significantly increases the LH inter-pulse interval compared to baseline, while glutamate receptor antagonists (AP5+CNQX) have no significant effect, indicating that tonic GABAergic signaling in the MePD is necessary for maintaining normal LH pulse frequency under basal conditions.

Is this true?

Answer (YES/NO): NO